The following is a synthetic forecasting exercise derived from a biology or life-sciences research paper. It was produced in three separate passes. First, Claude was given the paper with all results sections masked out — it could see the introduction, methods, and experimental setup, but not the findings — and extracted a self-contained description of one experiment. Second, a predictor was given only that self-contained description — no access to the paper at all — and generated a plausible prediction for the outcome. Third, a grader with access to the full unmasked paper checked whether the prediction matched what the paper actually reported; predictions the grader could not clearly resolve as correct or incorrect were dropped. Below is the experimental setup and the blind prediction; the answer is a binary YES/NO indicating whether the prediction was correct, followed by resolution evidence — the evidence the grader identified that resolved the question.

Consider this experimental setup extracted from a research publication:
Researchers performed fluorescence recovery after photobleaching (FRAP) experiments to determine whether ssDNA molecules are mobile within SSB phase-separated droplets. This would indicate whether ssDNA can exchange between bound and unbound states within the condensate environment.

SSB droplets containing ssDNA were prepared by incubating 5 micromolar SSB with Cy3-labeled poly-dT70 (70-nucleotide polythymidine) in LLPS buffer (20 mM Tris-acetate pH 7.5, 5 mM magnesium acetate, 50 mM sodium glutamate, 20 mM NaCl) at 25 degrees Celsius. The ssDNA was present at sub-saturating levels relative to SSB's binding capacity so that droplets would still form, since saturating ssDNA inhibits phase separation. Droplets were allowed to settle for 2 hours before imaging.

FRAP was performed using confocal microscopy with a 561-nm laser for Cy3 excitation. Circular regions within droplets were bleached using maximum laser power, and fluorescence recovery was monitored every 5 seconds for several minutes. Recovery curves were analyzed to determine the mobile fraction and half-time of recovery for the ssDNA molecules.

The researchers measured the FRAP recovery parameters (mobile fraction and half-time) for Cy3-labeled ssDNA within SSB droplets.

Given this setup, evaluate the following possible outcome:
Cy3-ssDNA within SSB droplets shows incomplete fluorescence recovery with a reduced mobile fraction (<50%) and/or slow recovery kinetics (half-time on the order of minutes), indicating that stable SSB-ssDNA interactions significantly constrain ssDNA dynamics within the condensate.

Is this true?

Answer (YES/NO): NO